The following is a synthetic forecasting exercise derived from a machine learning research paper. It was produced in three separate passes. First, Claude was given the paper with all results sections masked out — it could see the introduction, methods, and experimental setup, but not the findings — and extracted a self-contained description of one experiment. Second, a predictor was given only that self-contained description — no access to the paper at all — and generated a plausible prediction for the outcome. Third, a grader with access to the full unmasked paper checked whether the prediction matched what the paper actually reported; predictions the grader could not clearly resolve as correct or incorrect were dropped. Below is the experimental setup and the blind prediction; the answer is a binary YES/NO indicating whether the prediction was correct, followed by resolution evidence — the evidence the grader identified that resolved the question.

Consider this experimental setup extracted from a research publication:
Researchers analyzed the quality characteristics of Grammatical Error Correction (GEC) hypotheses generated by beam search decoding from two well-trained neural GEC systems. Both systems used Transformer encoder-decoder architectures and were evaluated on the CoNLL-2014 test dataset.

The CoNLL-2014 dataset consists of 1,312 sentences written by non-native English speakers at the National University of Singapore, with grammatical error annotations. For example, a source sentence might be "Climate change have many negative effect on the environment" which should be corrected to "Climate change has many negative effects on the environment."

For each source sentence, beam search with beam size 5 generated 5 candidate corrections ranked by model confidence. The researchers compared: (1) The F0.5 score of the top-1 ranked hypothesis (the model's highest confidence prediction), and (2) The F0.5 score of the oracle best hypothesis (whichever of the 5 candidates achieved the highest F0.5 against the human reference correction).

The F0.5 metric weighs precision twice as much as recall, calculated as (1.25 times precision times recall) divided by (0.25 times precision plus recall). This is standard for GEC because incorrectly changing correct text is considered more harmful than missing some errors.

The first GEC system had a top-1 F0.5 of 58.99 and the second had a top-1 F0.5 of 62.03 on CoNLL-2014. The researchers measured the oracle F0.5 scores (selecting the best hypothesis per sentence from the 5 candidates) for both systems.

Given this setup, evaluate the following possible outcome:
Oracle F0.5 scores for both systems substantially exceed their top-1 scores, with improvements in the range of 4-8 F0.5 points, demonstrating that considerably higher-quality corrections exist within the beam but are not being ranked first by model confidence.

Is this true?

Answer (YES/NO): NO